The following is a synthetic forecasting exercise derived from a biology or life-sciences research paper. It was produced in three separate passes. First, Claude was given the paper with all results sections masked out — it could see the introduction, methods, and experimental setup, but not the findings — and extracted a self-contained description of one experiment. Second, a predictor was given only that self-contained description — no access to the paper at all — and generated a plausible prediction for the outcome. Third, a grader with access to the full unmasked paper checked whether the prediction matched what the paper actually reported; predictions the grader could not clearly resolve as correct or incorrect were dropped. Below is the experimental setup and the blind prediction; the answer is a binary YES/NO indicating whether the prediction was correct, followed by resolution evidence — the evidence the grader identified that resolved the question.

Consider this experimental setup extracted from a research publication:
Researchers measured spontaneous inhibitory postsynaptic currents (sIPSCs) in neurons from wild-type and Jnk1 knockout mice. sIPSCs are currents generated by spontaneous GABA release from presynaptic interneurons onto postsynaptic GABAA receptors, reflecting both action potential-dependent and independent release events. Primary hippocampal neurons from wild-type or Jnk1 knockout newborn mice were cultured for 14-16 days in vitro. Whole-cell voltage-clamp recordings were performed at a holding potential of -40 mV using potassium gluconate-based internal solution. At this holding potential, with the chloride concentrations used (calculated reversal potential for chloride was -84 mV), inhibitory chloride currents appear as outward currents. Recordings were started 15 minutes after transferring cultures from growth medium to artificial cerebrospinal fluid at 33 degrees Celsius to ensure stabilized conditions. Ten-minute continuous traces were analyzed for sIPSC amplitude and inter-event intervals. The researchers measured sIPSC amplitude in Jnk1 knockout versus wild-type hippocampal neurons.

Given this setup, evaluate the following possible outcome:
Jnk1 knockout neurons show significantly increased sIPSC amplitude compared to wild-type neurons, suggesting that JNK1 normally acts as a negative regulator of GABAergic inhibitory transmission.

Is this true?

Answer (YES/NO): YES